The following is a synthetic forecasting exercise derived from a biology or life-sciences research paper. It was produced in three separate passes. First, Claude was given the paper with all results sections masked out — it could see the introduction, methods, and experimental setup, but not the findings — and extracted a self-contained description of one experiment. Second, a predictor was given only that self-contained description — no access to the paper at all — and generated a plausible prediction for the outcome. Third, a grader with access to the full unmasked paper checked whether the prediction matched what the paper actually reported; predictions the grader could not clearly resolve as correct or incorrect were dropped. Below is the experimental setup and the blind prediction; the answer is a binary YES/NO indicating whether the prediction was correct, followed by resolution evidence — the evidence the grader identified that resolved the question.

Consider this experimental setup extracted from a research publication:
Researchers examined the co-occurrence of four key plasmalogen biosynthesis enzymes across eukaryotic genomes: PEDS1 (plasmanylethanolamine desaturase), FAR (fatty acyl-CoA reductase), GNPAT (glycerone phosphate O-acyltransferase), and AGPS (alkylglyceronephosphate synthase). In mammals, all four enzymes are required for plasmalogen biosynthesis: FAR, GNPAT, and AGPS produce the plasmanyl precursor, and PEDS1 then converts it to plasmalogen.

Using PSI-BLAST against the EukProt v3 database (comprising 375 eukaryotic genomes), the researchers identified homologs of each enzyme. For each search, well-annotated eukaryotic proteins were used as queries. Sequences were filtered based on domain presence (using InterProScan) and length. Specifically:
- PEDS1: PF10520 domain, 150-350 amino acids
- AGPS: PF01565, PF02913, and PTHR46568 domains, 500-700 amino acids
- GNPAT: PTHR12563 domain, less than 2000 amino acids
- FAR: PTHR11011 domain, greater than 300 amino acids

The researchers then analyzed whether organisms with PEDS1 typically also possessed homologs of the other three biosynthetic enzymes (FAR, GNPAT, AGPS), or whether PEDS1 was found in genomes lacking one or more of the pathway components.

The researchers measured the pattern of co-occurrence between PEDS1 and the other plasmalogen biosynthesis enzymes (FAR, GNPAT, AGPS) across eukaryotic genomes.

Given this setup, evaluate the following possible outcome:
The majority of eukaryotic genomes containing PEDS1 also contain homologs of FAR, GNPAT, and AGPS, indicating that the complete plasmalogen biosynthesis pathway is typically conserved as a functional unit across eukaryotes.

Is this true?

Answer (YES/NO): YES